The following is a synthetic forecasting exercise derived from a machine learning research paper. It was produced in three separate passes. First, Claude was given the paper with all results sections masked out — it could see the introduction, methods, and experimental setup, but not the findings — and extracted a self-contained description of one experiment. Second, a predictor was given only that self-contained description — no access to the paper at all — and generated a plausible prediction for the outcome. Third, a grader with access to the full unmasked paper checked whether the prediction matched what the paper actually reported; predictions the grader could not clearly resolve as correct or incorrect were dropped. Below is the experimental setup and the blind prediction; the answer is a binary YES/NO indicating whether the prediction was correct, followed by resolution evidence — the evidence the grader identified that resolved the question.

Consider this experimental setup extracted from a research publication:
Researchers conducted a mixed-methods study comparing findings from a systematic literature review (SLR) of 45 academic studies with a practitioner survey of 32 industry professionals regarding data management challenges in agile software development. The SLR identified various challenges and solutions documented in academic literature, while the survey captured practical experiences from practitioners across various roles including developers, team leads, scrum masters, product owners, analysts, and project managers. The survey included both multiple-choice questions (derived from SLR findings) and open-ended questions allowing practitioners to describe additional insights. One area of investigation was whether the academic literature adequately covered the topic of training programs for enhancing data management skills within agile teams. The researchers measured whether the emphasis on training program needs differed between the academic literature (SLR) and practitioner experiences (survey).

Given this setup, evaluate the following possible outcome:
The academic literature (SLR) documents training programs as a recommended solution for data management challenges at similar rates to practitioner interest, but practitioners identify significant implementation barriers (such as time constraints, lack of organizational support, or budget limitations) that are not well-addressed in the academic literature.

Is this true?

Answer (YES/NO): NO